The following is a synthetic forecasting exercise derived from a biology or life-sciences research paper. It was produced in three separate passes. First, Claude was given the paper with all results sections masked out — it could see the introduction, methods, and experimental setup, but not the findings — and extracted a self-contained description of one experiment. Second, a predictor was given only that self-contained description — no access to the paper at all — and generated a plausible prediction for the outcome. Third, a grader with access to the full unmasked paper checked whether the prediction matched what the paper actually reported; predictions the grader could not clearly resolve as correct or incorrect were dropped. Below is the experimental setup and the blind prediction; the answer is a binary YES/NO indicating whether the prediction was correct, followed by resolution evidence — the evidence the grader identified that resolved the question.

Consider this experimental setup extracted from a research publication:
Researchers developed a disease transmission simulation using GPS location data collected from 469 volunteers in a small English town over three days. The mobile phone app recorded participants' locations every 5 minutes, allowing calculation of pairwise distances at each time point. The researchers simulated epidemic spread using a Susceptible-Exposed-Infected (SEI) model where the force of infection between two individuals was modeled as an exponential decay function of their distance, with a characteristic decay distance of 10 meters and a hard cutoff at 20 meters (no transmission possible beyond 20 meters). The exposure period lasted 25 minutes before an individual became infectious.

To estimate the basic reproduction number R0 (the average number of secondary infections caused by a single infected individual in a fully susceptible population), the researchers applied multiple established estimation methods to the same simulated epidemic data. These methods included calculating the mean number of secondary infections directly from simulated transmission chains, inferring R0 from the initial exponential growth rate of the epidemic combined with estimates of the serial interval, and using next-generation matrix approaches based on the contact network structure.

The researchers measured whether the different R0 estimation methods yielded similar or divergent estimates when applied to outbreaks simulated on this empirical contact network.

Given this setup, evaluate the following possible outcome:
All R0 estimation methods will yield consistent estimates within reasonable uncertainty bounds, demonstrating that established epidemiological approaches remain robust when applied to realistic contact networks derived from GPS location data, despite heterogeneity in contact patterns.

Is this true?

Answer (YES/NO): NO